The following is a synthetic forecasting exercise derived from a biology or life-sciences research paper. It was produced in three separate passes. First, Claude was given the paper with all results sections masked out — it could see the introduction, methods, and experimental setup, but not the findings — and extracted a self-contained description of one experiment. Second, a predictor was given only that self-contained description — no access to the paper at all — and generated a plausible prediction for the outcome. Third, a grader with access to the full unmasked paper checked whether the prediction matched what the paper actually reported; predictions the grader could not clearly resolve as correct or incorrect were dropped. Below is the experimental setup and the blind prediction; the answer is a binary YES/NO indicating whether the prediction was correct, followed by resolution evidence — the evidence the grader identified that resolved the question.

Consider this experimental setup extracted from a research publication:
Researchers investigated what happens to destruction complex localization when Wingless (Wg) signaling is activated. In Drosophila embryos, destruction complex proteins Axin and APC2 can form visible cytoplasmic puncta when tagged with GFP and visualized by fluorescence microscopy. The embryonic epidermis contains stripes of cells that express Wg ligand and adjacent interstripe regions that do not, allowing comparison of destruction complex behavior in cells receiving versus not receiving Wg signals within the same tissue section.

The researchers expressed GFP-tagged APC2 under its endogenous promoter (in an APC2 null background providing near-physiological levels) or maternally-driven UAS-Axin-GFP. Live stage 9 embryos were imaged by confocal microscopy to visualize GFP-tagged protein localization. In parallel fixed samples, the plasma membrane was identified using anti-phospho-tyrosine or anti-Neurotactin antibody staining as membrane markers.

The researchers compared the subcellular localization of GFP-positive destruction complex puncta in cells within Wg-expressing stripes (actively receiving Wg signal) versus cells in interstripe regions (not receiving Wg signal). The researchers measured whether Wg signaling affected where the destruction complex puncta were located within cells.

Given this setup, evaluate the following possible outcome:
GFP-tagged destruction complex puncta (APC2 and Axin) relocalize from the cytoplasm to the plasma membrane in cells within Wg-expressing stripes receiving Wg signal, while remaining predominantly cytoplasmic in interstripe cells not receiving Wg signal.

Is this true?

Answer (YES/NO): YES